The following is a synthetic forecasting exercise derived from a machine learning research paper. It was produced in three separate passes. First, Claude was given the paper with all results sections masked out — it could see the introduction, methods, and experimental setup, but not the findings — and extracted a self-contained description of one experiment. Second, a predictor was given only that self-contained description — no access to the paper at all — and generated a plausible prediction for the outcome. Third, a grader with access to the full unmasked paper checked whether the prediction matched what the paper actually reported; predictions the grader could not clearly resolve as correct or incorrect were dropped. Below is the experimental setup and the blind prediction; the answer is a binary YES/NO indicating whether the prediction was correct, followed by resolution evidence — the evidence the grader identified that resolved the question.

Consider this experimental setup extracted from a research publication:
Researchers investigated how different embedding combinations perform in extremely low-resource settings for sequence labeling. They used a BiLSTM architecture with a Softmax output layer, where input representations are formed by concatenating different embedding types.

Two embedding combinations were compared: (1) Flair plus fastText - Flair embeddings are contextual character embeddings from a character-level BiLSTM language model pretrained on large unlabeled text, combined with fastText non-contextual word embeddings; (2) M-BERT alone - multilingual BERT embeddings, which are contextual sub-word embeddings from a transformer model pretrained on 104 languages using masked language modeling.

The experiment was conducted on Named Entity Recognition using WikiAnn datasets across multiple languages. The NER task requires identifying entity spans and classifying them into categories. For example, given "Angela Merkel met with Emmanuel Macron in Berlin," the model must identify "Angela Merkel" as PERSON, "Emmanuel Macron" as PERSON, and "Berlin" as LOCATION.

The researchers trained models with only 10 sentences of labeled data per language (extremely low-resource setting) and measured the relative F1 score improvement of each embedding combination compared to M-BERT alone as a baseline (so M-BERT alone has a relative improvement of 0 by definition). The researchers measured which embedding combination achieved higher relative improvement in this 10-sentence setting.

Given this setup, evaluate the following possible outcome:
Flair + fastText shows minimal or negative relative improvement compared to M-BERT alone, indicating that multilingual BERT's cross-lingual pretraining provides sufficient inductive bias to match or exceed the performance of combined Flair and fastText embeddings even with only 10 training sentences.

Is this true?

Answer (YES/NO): NO